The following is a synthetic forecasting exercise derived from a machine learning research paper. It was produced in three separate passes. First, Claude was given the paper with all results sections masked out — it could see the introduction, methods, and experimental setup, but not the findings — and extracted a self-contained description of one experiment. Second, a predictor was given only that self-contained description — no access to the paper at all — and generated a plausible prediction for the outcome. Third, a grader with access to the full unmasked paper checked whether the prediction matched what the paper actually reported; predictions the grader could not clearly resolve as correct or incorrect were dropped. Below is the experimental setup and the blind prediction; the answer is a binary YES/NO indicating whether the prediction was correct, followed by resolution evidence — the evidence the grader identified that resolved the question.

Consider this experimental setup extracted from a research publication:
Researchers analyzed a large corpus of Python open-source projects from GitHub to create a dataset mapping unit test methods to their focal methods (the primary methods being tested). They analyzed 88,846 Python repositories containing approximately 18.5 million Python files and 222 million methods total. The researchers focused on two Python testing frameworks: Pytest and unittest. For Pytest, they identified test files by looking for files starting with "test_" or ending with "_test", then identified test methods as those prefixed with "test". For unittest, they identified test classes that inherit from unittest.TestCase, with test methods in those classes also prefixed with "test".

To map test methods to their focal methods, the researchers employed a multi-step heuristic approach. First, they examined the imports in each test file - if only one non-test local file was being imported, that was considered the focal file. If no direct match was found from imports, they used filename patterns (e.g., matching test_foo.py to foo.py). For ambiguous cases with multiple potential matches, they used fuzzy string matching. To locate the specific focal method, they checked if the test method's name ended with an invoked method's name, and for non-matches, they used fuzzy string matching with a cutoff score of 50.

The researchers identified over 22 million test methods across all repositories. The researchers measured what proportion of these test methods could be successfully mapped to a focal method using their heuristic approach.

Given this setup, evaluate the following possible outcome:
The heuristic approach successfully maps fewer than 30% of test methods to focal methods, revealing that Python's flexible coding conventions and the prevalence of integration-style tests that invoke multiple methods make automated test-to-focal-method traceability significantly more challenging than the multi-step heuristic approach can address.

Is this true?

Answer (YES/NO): YES